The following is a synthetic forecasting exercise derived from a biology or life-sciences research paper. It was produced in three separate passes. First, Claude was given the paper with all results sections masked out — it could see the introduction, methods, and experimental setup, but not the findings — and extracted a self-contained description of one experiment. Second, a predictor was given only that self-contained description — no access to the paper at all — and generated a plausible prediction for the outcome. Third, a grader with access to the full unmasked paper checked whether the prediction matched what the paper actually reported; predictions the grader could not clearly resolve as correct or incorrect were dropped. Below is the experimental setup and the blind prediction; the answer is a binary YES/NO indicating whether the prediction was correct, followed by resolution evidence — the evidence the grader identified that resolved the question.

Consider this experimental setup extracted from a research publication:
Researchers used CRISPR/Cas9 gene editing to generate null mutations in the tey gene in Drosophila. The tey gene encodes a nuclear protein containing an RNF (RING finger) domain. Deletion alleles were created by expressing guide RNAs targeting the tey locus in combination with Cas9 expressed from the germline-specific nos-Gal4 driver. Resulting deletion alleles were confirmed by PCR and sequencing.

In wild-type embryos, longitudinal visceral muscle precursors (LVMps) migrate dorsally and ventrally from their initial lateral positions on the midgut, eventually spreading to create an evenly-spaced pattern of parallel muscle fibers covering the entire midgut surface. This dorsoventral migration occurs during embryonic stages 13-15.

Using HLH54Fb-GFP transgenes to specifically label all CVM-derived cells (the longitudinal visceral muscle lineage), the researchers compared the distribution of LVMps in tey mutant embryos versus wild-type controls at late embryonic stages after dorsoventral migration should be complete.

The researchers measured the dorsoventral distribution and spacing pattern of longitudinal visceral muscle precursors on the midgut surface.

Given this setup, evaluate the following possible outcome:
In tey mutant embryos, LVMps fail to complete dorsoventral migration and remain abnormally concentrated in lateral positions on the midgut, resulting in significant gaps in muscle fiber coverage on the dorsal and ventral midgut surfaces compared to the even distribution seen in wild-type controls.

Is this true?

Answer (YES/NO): NO